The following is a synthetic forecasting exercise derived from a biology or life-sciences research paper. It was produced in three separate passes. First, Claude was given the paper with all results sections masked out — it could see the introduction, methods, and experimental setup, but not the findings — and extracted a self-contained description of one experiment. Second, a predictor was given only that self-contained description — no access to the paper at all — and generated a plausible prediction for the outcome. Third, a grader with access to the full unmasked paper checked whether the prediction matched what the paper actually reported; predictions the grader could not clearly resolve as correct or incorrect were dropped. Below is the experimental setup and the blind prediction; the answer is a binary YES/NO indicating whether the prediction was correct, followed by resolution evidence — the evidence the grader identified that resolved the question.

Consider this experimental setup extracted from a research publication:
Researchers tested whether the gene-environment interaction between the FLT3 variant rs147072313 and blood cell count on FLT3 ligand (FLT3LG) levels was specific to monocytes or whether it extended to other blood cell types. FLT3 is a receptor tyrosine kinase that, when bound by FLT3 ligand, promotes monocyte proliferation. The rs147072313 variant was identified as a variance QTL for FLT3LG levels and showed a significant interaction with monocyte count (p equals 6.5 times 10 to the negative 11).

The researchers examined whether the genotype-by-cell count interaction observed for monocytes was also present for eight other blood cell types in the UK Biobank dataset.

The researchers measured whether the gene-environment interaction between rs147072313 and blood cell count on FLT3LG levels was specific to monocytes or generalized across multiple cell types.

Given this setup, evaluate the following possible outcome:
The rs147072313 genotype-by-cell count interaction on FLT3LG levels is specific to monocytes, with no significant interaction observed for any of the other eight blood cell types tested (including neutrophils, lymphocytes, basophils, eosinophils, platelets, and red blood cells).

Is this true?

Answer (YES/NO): YES